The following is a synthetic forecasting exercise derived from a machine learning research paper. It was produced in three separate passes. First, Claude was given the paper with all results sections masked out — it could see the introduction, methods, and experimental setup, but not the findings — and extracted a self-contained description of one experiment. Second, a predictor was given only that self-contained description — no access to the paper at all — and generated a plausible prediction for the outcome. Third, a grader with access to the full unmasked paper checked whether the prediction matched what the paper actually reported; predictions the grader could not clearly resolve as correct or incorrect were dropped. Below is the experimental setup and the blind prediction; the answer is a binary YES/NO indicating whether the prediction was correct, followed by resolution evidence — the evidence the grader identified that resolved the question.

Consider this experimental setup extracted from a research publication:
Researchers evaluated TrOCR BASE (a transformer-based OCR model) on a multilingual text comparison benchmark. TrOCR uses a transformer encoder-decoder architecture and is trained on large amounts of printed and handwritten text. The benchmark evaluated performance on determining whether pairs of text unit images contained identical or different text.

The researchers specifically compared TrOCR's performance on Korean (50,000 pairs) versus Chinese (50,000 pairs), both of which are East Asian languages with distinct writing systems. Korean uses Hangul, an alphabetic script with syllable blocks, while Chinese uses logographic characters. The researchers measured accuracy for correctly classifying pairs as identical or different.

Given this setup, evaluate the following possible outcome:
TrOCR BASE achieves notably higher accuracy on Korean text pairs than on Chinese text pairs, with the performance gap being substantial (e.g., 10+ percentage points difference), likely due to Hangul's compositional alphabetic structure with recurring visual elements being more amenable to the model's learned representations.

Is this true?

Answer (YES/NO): YES